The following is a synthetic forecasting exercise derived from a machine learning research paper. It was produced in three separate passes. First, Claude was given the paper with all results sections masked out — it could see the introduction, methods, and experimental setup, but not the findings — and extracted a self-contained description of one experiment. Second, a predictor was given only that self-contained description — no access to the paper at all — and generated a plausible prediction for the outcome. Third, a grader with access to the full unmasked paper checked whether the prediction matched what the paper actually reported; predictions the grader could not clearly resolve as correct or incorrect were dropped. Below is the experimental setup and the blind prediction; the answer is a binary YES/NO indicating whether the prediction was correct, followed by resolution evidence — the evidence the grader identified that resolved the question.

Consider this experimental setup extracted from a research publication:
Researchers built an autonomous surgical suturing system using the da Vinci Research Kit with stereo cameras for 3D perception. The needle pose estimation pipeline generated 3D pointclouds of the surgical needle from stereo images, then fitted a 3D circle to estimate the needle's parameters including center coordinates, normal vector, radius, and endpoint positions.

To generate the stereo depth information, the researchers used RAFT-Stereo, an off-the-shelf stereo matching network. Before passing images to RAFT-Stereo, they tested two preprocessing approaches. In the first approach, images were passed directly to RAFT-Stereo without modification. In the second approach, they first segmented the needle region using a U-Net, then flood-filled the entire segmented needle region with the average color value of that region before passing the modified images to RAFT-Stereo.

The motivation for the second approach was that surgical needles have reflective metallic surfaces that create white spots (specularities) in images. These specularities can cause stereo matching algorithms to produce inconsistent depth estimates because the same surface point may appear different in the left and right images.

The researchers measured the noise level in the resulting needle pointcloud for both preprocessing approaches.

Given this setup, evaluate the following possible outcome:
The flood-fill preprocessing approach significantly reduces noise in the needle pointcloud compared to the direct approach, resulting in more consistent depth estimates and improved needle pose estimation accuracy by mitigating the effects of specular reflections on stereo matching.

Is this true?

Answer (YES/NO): YES